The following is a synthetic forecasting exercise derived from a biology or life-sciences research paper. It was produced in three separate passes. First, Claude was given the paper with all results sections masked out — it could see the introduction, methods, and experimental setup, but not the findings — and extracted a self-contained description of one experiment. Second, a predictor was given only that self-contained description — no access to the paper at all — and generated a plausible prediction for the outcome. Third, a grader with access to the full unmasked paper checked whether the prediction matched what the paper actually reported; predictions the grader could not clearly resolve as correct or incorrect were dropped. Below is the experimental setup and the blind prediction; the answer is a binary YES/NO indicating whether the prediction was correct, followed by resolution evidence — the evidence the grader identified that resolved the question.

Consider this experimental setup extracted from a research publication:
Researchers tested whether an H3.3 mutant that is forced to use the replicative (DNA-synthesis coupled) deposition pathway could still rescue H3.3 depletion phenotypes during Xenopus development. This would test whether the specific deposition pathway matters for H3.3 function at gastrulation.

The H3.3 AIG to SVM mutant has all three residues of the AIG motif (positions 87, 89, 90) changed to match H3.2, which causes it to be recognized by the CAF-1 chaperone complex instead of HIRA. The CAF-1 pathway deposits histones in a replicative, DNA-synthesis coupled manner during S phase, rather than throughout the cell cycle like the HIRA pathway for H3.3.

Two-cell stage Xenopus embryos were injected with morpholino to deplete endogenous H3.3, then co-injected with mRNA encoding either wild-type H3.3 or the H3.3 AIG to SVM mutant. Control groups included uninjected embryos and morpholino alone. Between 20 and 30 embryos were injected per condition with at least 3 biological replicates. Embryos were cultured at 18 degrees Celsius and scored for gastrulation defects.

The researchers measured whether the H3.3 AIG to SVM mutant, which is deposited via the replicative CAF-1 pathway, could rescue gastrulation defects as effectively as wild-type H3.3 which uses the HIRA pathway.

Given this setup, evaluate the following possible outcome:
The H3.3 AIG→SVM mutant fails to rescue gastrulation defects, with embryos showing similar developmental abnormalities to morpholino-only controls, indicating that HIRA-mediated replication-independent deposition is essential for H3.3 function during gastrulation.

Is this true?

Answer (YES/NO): NO